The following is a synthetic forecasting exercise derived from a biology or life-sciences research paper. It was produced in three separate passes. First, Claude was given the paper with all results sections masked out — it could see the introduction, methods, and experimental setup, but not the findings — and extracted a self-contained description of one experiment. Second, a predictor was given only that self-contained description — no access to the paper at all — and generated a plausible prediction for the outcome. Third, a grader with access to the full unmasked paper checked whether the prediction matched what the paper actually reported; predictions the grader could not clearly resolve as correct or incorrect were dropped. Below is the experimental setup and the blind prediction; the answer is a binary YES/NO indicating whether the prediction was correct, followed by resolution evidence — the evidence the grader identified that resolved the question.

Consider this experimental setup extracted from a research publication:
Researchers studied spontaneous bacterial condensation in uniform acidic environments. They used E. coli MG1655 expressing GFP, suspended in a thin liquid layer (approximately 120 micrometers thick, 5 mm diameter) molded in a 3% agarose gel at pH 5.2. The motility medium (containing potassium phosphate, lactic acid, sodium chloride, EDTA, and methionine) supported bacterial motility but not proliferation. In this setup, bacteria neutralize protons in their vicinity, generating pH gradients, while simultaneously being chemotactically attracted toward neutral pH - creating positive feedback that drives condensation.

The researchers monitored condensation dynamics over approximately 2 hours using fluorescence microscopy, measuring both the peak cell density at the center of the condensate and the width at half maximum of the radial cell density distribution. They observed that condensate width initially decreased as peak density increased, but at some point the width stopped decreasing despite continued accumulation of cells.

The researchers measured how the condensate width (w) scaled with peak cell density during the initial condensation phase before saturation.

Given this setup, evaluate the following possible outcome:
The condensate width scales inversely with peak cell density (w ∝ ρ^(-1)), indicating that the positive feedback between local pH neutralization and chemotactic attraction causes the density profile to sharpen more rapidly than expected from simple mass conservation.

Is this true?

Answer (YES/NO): NO